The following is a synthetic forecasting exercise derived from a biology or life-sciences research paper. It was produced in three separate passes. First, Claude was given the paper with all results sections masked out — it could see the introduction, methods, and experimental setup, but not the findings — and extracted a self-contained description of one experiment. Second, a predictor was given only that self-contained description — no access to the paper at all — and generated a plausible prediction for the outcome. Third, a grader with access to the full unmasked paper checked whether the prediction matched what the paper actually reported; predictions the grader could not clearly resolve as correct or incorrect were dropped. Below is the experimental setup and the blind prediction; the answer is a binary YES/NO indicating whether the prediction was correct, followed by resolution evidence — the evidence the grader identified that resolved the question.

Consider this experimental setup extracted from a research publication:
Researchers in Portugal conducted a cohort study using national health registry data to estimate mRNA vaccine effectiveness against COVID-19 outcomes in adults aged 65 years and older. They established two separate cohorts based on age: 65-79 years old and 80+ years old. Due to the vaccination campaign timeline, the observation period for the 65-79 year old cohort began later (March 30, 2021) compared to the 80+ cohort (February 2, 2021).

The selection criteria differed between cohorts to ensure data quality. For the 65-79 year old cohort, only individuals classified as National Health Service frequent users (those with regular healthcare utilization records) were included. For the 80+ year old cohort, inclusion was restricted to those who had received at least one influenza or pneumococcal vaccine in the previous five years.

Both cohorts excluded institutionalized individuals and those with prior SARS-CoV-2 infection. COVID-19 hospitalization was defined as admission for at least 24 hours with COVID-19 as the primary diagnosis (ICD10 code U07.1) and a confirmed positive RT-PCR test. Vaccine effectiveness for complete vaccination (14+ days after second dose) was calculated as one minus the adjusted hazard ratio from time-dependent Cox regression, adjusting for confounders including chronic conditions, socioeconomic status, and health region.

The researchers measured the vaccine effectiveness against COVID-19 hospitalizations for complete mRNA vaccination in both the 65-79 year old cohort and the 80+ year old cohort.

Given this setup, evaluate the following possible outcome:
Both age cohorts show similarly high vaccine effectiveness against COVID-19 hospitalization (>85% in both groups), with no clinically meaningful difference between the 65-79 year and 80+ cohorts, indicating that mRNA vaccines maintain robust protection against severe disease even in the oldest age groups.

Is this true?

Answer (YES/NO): NO